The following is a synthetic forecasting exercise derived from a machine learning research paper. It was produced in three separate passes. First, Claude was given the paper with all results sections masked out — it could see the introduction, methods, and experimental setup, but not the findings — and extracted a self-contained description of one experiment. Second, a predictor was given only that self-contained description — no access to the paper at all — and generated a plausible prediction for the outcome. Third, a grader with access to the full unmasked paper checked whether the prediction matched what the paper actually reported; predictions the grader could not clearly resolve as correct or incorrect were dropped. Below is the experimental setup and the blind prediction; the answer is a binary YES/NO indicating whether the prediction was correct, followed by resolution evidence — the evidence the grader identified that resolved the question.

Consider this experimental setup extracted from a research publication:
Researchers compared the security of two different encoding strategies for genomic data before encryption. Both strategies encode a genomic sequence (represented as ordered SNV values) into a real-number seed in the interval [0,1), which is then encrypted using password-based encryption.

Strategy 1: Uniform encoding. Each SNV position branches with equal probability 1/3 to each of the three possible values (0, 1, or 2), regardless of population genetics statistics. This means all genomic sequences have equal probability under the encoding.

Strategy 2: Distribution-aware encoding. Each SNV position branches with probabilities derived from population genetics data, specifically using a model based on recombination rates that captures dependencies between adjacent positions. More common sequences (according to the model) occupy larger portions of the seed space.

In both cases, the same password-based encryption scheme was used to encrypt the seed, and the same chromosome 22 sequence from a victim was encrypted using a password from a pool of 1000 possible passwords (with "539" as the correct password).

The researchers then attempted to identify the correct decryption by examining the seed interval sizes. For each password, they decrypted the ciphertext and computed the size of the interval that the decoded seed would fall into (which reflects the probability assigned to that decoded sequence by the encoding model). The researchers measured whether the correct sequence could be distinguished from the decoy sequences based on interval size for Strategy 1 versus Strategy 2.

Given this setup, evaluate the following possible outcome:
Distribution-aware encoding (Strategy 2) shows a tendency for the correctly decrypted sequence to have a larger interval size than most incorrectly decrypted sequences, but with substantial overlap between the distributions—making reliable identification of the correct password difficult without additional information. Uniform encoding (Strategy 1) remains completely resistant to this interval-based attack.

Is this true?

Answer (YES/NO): NO